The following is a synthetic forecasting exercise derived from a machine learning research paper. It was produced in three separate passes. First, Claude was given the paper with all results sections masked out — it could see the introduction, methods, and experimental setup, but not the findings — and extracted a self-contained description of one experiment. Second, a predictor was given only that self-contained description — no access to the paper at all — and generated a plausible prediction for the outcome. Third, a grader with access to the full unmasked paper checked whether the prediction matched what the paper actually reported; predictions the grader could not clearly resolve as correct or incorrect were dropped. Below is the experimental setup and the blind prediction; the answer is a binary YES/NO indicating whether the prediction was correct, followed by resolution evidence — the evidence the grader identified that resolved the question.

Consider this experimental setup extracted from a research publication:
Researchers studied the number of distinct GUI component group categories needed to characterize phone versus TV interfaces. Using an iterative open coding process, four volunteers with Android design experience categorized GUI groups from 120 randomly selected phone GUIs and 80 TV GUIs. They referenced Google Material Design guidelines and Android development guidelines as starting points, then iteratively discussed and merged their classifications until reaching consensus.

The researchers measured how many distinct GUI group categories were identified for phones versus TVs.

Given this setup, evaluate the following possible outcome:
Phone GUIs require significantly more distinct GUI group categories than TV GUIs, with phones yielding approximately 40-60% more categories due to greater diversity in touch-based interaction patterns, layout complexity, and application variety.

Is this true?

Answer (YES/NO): NO